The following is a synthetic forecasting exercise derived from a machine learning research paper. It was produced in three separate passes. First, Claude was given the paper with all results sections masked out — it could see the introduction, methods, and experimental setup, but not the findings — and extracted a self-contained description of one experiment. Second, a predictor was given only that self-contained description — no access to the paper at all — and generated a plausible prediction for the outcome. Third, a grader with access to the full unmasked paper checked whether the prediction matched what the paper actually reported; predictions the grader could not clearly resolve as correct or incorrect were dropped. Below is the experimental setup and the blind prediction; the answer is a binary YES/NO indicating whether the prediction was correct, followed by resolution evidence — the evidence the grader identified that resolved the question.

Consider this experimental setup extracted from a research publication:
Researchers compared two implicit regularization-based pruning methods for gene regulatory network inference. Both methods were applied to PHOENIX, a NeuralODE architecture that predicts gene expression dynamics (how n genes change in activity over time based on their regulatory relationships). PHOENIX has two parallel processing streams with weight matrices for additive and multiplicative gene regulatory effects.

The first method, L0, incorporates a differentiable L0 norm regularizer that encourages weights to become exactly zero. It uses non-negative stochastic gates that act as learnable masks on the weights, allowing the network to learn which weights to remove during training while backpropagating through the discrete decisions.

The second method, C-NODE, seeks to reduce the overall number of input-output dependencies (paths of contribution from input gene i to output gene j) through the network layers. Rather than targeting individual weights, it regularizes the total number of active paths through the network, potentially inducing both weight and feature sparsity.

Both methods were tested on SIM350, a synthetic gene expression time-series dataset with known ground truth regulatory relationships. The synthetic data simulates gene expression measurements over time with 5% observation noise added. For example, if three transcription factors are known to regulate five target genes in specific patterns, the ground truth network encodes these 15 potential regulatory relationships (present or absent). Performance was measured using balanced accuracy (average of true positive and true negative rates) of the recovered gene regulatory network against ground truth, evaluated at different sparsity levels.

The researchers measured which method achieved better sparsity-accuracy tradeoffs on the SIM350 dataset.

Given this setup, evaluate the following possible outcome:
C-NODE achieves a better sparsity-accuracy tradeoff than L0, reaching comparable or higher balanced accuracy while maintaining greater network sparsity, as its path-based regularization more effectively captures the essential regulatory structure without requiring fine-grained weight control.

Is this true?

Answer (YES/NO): NO